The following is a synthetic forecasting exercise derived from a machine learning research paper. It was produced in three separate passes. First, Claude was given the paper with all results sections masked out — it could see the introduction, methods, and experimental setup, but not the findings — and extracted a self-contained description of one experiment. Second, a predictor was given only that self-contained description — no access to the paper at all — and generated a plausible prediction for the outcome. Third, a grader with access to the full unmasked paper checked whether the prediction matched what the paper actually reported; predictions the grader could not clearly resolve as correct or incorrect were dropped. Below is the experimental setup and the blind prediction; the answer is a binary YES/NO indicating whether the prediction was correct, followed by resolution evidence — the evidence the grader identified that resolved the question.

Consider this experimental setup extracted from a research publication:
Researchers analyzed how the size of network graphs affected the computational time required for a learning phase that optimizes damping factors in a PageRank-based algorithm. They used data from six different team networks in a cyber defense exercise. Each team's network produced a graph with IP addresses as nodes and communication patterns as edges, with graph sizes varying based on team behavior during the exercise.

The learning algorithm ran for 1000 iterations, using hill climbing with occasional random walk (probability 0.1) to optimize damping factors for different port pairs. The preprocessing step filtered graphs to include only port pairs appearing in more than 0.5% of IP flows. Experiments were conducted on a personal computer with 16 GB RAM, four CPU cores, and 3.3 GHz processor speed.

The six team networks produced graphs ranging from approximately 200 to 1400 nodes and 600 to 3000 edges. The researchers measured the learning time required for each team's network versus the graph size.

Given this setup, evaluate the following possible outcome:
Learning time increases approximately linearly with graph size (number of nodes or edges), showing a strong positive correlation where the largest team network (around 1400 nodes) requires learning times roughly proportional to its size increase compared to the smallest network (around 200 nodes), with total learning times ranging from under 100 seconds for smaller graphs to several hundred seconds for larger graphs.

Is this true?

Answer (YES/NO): NO